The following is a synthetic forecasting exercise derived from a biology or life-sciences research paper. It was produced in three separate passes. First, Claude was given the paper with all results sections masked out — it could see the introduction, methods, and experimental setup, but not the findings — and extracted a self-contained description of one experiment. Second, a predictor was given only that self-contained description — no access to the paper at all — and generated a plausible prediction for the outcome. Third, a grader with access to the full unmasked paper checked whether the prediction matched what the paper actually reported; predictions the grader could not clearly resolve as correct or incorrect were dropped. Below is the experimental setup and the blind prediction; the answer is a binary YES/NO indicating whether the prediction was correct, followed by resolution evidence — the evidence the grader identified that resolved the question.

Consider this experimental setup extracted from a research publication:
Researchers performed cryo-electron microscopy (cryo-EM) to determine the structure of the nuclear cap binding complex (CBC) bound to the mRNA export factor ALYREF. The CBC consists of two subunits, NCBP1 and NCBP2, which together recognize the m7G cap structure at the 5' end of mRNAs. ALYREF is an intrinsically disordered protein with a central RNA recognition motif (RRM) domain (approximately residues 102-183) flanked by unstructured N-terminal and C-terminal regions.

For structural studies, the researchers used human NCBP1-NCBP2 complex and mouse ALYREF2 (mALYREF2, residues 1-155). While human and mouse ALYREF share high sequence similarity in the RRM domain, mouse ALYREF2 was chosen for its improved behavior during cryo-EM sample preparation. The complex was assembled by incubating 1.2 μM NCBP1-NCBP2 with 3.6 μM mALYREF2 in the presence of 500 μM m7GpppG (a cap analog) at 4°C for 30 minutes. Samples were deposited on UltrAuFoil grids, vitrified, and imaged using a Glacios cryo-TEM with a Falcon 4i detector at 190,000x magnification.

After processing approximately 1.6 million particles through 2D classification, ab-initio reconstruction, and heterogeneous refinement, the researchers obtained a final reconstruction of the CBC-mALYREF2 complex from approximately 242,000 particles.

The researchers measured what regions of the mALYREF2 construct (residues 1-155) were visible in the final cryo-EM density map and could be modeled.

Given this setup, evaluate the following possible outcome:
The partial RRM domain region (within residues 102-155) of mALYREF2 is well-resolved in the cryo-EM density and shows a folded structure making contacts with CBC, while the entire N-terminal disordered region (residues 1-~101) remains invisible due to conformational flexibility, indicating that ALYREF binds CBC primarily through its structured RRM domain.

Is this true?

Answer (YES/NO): NO